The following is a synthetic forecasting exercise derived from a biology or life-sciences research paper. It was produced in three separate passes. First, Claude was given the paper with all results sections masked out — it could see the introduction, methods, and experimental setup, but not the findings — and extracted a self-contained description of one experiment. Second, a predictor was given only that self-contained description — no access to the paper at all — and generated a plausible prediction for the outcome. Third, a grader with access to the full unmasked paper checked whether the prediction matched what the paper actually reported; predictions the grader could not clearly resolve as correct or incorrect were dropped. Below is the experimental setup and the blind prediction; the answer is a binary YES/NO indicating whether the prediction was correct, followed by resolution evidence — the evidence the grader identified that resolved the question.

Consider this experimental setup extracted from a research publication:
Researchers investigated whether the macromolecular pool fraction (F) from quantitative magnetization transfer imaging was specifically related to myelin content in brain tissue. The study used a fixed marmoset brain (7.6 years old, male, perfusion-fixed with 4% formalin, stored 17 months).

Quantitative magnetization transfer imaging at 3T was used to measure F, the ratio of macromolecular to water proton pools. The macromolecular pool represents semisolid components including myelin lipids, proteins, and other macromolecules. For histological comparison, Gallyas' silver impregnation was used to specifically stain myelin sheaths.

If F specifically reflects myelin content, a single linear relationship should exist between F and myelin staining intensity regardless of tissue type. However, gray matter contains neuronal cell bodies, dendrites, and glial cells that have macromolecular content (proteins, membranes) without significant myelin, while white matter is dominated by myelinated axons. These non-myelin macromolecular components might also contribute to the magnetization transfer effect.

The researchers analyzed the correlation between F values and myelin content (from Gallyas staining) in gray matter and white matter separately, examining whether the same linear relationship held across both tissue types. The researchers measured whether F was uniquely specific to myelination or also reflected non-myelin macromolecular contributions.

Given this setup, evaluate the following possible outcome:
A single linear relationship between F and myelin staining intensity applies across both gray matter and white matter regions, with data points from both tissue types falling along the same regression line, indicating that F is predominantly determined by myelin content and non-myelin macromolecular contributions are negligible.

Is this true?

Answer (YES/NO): NO